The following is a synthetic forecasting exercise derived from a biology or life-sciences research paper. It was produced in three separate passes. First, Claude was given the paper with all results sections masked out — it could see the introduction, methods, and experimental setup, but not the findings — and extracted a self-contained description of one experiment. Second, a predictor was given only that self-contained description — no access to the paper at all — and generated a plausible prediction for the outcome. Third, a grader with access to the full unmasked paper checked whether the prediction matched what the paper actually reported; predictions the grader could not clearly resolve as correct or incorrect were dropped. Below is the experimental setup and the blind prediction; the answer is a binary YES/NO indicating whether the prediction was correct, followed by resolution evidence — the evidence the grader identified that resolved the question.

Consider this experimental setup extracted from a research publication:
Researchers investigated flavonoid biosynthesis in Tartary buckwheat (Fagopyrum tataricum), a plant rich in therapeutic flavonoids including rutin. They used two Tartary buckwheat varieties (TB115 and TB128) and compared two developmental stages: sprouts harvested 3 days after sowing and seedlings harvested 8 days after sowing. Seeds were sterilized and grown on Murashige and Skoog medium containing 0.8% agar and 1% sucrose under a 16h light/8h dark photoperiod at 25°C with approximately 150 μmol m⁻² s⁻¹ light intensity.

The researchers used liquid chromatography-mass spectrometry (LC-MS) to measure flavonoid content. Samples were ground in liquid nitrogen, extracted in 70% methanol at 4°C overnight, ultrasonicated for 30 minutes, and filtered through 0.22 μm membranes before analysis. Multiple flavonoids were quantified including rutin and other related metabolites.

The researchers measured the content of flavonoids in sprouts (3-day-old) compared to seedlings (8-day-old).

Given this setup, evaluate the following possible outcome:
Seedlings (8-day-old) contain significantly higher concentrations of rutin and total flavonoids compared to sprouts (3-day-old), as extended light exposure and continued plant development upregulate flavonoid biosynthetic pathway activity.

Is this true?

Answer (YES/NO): NO